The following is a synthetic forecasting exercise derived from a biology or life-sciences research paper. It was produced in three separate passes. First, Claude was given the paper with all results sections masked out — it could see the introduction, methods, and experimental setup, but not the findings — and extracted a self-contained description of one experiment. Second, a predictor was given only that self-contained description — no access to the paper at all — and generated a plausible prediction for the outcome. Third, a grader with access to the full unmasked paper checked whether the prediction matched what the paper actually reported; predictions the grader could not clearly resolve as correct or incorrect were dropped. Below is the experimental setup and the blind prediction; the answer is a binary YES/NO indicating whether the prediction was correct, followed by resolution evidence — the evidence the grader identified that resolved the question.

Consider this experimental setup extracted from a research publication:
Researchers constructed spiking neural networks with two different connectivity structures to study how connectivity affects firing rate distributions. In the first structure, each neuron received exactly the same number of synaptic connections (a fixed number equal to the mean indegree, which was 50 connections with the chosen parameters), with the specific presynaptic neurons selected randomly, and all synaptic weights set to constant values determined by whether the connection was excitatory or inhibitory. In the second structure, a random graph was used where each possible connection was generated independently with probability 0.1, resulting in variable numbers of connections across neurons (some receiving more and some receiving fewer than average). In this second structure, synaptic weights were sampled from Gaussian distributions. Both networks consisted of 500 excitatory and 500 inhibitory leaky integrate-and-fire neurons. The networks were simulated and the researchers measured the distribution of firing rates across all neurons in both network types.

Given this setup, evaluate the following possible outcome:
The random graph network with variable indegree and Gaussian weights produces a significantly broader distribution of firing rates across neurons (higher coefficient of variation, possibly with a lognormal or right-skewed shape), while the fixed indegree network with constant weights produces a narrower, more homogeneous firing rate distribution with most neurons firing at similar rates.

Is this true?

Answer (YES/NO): YES